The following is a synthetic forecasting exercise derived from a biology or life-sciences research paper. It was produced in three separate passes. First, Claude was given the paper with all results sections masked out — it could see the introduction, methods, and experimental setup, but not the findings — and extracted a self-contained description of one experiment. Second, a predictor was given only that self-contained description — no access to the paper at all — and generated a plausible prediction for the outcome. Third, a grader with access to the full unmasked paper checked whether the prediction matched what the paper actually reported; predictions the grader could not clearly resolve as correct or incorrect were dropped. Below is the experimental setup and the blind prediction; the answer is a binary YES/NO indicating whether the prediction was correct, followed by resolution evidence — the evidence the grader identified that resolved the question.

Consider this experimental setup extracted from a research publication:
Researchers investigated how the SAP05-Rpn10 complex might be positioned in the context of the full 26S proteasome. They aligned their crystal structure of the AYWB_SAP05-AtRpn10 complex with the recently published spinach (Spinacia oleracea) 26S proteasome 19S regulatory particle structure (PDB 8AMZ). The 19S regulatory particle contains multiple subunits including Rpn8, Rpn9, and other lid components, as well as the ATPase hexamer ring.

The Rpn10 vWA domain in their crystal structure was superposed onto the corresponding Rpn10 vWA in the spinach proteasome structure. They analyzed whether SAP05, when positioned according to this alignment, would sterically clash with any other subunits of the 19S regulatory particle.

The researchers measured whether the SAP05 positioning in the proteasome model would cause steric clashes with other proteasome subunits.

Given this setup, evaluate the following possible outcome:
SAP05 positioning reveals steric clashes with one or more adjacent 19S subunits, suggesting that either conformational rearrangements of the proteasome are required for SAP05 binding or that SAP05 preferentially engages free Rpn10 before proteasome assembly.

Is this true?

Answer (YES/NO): NO